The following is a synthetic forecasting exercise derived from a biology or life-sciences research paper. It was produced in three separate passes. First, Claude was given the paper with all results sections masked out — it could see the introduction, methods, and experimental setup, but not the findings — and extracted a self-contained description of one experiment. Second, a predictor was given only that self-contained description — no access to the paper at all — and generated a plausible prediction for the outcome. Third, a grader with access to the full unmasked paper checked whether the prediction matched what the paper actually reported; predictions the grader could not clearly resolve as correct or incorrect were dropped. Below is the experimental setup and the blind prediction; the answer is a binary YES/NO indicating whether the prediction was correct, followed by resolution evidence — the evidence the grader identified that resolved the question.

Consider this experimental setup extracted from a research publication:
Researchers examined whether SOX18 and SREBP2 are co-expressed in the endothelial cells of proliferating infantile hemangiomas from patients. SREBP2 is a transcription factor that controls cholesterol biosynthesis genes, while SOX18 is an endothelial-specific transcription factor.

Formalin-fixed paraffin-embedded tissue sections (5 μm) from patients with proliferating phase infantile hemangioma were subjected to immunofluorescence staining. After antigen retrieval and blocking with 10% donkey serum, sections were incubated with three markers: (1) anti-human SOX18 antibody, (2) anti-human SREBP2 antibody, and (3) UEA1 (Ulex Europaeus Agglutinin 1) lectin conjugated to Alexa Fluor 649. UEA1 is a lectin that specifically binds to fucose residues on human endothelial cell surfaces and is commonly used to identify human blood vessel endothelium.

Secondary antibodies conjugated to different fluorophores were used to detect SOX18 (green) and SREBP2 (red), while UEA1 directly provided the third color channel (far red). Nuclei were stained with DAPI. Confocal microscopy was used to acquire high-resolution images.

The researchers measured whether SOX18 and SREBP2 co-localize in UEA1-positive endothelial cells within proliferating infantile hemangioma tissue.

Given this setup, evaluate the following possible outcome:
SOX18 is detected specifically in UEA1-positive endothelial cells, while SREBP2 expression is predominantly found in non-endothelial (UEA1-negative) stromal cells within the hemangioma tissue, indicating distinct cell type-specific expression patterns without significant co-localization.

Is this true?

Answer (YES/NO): NO